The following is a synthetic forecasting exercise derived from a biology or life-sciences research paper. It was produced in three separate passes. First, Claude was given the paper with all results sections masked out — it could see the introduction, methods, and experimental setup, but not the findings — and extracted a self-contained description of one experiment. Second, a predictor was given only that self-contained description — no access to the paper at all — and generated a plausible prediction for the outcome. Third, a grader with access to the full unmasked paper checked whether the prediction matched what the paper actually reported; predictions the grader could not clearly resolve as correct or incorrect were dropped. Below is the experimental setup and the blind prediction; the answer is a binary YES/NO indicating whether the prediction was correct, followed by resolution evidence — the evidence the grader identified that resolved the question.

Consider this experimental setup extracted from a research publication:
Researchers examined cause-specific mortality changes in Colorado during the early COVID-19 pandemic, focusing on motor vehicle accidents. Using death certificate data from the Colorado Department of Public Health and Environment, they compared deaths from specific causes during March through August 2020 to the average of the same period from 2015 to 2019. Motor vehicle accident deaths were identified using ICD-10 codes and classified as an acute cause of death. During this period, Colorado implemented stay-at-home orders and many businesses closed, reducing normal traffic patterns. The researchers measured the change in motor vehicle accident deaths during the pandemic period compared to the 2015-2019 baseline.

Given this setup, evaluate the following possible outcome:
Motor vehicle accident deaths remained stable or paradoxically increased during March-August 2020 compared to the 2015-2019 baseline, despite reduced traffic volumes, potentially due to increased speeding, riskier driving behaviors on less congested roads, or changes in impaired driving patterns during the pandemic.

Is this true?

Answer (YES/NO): YES